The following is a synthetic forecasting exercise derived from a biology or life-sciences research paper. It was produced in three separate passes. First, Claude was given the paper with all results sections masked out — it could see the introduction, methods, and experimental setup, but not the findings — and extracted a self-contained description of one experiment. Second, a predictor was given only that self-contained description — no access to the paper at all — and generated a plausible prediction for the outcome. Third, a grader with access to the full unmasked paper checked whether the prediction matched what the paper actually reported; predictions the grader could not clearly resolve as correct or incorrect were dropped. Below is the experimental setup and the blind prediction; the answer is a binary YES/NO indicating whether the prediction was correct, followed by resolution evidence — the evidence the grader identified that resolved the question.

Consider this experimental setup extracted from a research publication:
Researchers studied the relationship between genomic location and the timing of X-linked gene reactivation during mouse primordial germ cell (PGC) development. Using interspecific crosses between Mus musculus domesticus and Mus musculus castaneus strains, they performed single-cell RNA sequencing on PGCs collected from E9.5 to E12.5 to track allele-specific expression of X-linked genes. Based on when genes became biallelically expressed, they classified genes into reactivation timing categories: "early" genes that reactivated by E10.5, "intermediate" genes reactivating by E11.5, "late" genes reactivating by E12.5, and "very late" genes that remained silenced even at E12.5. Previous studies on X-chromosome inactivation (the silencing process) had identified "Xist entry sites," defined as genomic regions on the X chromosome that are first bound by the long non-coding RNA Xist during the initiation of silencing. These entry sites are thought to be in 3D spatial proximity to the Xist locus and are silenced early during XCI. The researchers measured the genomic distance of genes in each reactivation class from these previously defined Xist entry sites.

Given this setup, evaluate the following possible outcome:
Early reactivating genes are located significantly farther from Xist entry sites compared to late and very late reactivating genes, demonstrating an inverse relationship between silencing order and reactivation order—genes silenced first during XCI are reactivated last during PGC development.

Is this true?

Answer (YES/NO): YES